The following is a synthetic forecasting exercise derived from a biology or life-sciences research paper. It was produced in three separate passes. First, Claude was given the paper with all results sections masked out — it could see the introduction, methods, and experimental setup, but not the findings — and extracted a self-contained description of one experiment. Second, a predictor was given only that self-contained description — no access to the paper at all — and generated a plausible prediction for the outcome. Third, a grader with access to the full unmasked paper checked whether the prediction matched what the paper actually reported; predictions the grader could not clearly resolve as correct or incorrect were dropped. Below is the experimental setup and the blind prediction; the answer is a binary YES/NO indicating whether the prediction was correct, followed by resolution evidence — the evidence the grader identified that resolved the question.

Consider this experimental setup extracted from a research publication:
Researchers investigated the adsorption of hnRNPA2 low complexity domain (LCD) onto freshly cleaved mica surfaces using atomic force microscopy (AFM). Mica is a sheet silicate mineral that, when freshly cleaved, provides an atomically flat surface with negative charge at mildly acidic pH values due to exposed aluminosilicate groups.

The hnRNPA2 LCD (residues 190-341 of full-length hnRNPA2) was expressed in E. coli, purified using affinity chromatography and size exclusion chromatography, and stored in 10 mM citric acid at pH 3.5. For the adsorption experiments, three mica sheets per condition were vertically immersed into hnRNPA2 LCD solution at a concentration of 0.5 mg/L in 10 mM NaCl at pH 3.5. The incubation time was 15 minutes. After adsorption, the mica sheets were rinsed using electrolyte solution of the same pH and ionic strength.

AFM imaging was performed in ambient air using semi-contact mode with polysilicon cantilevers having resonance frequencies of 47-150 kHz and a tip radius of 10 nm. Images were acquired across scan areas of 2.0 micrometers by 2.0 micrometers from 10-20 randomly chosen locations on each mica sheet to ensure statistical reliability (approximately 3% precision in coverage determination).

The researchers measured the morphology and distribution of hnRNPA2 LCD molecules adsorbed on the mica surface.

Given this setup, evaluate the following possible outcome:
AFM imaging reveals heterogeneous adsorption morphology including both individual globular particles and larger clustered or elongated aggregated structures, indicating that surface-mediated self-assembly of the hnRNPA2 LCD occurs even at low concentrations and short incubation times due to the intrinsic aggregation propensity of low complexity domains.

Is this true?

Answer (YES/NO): NO